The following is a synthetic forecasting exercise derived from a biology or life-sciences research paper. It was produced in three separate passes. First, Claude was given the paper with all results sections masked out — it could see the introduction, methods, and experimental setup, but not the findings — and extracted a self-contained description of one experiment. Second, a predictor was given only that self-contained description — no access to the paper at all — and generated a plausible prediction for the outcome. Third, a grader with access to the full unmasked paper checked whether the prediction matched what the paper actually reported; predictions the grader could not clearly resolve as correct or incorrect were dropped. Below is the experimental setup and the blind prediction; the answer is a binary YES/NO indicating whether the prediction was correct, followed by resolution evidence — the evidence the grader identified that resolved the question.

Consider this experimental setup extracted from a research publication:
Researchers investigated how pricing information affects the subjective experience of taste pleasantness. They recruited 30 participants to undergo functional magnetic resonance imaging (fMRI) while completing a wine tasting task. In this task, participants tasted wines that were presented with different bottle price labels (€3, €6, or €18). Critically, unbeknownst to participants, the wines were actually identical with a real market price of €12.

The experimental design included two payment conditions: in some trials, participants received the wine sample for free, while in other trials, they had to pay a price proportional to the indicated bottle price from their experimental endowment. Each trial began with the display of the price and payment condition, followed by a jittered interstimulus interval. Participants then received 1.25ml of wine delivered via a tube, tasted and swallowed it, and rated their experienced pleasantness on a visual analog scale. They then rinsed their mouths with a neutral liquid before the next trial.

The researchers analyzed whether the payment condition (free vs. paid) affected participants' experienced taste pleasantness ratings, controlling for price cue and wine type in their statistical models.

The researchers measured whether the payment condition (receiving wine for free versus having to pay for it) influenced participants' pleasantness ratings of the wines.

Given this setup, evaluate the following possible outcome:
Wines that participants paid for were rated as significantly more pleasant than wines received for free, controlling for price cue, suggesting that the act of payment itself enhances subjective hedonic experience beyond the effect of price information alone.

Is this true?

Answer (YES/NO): NO